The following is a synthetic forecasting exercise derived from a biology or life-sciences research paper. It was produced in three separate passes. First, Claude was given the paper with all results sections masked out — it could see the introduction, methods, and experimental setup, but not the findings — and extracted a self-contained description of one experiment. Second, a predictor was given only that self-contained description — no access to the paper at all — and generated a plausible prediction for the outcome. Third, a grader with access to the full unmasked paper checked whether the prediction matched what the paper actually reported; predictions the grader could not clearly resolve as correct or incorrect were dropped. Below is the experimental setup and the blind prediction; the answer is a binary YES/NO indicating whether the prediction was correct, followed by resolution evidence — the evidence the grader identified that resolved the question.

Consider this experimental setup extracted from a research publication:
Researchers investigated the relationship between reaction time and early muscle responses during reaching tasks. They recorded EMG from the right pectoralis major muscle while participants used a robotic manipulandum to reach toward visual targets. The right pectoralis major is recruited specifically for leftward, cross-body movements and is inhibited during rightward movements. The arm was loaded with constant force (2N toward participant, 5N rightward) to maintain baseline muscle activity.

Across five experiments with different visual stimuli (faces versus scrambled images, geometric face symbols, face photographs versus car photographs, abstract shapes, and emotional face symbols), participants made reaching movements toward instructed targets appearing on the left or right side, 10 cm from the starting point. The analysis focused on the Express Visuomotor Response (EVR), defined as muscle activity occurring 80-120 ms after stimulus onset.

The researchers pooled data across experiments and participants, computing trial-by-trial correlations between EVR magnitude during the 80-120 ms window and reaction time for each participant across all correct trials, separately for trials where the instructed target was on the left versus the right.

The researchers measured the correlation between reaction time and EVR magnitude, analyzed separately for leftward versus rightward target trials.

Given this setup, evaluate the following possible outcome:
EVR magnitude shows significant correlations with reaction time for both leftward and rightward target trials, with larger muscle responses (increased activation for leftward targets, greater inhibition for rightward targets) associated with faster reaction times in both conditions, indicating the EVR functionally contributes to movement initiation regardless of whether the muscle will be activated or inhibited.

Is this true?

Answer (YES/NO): YES